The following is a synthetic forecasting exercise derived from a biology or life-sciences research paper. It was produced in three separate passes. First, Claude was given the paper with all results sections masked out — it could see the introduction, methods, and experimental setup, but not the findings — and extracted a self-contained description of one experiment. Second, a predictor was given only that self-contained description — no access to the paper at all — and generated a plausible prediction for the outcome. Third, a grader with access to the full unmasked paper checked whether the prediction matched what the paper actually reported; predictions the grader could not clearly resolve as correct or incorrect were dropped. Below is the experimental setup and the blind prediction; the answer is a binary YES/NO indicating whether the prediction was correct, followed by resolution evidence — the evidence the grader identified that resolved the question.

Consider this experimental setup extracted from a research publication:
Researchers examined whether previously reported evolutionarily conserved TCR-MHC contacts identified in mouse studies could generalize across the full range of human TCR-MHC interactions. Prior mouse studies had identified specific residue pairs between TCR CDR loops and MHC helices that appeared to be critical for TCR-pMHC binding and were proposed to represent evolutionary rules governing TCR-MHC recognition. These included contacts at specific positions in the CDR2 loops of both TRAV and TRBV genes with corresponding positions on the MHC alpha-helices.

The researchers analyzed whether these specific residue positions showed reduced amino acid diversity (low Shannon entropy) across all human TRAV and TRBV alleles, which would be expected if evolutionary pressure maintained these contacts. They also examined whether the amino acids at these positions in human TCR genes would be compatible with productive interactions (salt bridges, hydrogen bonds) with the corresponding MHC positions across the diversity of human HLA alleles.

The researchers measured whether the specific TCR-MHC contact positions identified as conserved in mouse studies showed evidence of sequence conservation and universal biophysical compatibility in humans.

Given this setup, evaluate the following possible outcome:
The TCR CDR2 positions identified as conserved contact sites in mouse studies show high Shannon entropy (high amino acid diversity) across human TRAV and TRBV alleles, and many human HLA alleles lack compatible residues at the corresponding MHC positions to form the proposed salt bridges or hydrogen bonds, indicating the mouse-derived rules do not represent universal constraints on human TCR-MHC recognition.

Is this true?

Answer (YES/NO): YES